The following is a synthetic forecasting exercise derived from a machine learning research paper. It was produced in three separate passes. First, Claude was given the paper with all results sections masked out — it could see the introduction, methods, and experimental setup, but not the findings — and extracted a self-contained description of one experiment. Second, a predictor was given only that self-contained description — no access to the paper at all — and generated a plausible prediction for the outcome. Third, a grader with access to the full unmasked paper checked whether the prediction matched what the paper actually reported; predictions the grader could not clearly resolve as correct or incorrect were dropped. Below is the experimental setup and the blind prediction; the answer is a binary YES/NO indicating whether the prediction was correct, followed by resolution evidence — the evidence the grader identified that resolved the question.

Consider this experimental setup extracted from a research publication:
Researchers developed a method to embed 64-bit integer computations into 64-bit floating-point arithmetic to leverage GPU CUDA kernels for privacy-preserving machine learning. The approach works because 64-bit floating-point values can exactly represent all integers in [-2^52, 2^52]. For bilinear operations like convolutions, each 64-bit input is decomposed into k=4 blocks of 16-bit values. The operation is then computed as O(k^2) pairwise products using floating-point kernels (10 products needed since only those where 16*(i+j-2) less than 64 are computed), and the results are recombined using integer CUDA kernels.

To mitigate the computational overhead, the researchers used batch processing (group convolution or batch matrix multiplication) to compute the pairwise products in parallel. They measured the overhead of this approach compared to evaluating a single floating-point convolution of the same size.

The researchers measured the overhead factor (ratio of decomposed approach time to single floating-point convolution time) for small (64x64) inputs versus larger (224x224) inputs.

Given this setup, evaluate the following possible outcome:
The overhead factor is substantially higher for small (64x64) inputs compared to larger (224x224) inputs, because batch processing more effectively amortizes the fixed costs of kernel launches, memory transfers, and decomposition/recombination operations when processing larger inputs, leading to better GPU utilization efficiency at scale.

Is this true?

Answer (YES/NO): NO